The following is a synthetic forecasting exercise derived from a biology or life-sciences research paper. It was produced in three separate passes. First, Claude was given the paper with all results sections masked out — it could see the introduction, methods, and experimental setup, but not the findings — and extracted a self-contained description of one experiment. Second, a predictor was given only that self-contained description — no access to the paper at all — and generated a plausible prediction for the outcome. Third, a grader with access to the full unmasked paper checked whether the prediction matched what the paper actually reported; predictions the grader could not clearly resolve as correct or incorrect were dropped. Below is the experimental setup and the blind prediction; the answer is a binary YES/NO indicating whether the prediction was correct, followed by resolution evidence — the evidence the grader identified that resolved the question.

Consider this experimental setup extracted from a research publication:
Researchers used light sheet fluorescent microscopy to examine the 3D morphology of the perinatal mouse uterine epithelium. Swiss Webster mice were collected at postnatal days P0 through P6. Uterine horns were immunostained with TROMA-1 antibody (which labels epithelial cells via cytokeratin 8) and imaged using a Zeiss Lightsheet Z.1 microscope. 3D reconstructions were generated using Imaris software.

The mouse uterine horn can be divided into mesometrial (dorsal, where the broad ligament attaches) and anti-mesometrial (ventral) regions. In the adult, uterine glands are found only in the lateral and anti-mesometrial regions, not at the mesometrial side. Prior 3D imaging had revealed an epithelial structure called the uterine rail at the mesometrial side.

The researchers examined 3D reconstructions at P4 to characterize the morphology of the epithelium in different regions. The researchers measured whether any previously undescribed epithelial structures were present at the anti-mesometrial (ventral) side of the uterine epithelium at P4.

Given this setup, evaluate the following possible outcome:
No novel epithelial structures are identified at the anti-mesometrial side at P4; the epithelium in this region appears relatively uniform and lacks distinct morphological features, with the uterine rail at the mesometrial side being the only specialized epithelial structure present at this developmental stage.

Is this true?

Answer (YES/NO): NO